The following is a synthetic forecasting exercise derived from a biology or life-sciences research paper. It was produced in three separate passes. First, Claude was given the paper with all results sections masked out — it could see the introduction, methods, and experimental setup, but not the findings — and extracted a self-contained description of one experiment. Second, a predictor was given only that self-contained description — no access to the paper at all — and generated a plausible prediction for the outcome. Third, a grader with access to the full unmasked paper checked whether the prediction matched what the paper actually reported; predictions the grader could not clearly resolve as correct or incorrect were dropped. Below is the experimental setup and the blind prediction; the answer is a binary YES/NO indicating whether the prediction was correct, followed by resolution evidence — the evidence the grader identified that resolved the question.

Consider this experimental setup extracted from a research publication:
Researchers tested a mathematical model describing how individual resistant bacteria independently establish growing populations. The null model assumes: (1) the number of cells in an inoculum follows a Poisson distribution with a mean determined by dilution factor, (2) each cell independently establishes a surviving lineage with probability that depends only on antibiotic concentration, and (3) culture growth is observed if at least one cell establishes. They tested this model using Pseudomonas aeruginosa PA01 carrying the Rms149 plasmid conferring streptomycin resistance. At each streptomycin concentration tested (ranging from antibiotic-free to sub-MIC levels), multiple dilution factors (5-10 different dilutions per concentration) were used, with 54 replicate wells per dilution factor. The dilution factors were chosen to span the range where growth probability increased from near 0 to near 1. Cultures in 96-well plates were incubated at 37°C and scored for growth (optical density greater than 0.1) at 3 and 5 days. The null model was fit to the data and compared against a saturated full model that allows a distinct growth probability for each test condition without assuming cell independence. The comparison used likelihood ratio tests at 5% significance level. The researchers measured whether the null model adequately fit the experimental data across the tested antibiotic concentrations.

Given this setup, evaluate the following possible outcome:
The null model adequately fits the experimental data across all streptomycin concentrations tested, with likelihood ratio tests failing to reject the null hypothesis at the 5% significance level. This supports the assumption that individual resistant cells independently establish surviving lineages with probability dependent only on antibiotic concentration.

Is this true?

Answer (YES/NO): YES